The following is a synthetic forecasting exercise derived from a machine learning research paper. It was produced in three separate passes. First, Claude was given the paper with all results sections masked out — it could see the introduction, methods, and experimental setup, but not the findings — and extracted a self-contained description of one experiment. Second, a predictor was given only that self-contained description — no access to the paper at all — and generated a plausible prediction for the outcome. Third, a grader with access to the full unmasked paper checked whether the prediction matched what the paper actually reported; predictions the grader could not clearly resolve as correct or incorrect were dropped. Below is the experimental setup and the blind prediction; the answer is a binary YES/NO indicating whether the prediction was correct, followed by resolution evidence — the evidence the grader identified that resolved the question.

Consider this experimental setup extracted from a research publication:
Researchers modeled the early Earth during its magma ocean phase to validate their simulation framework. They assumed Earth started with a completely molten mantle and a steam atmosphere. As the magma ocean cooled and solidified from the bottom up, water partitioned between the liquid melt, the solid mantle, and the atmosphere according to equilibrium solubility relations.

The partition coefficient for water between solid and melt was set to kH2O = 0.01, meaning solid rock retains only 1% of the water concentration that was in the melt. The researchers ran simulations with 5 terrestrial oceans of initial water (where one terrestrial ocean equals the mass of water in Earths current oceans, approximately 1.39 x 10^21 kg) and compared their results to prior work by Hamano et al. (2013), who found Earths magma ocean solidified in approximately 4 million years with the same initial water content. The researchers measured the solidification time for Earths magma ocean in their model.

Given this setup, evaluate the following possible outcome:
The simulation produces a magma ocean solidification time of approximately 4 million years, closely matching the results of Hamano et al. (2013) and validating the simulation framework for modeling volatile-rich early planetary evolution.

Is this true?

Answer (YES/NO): NO